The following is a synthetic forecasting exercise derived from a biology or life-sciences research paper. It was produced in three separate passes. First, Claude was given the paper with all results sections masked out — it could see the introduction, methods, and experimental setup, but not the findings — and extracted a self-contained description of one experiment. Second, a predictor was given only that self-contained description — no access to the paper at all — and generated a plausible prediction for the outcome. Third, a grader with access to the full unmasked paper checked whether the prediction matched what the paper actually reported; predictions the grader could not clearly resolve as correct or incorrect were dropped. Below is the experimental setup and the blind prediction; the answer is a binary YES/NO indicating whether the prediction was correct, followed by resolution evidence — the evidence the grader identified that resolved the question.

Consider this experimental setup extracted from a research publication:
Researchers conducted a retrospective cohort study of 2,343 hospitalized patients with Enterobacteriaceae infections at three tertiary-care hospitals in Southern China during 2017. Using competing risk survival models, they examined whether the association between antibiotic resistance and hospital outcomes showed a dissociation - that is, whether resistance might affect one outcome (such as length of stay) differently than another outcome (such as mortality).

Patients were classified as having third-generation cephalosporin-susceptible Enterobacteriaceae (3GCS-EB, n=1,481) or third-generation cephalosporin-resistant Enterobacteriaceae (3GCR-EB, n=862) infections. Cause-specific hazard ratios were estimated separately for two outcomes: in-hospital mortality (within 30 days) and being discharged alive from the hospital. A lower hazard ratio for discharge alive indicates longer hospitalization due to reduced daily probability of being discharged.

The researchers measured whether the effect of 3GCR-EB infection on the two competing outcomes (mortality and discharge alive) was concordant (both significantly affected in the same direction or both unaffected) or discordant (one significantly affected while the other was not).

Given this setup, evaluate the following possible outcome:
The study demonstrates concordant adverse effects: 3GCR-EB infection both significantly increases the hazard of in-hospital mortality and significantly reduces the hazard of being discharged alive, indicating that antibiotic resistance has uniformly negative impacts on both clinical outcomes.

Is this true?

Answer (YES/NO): NO